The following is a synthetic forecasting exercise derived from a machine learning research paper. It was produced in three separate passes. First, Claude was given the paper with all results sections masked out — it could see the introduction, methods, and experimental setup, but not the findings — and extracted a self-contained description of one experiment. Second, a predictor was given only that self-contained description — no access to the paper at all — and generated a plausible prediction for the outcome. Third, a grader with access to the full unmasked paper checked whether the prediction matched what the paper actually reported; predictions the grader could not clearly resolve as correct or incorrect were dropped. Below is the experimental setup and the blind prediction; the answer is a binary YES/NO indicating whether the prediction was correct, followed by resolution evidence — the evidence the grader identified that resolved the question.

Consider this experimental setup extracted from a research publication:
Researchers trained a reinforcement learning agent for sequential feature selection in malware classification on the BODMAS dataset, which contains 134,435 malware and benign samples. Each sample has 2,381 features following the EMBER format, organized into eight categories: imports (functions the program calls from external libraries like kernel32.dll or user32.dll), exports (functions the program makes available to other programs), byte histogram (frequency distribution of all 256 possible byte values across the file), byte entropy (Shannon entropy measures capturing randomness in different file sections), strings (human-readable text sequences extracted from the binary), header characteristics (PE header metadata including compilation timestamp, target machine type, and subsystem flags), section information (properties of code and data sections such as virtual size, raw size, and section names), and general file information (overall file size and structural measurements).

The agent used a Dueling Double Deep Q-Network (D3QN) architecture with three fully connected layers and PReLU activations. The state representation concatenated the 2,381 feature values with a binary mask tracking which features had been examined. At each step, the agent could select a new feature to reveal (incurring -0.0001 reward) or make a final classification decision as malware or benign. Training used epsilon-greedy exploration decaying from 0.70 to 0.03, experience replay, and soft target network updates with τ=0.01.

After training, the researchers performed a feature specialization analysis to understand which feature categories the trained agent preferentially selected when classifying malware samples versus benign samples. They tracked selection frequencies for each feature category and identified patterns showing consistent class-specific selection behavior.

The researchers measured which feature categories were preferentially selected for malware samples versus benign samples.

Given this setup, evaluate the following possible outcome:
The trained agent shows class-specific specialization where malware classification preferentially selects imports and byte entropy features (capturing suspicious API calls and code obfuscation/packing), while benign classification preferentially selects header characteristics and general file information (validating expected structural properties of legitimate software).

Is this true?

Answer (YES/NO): NO